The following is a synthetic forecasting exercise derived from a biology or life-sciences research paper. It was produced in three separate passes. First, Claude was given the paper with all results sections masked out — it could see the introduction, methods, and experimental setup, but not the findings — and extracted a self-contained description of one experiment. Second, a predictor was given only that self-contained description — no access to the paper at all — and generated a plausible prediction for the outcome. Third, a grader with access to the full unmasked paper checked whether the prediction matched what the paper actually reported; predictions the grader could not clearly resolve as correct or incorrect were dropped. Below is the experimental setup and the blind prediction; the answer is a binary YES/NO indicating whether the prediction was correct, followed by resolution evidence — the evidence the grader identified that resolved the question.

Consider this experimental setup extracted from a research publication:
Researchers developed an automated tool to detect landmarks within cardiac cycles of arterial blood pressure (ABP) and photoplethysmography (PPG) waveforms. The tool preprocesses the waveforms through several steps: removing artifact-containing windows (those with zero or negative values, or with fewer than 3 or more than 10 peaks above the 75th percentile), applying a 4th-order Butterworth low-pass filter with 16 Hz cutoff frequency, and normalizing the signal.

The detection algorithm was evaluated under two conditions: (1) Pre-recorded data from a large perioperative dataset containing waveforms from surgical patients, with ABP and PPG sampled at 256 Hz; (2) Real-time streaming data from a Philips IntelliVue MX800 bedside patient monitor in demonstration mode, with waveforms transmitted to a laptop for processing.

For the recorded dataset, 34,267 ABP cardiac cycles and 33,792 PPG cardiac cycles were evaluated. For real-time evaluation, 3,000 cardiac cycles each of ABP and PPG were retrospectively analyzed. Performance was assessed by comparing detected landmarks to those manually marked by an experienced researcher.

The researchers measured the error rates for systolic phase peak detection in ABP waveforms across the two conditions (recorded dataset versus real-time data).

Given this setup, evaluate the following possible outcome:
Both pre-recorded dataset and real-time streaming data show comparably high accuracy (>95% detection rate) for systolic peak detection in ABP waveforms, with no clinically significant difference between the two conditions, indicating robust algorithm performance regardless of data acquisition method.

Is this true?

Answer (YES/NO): NO